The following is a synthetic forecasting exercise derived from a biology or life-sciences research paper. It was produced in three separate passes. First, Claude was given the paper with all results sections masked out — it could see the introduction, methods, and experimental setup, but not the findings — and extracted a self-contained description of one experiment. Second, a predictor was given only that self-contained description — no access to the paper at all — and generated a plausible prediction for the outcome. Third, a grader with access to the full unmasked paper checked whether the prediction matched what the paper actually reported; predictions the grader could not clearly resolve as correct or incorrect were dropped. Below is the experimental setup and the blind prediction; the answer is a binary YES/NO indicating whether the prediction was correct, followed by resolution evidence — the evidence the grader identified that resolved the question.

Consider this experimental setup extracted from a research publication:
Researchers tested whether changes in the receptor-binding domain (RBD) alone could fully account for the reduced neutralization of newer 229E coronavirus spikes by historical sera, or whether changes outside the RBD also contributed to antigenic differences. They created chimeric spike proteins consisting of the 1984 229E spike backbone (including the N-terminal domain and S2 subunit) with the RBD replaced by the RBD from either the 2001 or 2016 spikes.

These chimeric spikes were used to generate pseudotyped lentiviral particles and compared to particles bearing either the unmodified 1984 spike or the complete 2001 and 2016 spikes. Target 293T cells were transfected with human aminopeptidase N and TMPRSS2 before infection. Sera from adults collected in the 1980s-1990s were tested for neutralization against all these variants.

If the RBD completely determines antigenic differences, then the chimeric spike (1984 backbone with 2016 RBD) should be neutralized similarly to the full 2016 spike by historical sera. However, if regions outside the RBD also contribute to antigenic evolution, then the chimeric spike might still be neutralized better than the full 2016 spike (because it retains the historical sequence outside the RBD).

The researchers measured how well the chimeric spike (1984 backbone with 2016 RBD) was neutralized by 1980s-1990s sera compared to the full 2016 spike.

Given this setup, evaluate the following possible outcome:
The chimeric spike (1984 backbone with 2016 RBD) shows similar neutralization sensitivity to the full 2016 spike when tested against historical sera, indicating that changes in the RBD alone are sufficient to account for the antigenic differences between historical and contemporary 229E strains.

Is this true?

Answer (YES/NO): NO